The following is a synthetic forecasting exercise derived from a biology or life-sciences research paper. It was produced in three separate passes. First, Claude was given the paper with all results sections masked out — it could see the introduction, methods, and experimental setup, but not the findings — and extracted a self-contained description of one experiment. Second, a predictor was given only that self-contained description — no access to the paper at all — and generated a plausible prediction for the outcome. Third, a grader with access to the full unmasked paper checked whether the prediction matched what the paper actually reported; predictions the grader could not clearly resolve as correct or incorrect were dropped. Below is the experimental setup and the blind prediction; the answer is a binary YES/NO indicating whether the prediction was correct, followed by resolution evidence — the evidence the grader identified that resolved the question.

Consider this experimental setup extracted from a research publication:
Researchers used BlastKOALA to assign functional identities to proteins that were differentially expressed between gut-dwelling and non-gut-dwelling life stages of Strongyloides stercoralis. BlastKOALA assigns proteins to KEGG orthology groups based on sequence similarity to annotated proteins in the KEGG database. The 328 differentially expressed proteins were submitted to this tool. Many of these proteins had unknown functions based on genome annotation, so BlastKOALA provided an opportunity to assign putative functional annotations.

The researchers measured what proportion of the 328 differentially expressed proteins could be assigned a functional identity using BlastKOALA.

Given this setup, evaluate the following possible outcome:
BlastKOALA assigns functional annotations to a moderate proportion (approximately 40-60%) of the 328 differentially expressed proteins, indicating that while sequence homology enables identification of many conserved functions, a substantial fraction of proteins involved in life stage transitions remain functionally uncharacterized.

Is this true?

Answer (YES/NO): YES